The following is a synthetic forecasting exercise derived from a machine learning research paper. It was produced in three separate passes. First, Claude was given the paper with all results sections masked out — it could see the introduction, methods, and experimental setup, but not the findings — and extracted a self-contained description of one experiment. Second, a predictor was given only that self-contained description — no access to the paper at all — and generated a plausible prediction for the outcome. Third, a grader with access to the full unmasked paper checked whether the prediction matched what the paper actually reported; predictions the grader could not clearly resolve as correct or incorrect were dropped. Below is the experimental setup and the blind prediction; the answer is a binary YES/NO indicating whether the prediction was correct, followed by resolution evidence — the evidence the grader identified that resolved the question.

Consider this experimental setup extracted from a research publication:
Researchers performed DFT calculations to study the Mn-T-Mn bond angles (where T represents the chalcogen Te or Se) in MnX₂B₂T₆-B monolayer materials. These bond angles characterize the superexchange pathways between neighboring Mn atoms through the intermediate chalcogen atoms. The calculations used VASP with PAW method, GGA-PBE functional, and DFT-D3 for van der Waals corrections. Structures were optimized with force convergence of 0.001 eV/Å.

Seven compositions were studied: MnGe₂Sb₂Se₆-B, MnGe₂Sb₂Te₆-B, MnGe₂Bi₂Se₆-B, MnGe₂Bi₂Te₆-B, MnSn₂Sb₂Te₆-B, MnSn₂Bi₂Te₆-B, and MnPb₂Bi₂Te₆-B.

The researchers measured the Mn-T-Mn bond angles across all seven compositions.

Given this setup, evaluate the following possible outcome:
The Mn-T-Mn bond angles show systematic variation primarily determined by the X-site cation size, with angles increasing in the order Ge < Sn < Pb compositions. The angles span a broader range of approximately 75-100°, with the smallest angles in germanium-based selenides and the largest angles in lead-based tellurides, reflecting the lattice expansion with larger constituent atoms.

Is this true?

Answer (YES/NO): NO